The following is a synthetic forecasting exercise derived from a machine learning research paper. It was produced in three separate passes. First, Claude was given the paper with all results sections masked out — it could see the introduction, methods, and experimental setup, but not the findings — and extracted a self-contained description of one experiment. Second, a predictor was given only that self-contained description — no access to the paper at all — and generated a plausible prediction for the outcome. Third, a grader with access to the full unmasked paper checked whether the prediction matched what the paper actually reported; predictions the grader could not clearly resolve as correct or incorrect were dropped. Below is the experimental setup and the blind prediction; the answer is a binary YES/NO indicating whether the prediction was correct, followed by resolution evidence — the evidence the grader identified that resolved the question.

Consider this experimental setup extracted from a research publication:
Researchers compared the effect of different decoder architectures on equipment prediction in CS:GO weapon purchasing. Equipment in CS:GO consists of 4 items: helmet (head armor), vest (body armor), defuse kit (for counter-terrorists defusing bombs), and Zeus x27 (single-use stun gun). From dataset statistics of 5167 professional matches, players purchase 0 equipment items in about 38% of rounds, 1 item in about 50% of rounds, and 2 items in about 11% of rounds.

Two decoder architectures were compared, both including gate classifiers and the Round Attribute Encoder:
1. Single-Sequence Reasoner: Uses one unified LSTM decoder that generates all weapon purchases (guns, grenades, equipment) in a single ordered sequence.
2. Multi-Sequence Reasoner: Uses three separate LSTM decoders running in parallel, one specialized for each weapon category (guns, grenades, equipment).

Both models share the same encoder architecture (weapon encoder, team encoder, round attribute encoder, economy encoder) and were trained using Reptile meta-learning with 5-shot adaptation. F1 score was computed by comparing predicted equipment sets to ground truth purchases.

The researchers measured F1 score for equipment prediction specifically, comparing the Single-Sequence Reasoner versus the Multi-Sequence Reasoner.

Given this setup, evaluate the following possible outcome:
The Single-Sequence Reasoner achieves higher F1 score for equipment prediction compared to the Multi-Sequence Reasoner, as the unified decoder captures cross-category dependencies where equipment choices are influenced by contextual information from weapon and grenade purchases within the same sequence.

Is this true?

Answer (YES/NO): YES